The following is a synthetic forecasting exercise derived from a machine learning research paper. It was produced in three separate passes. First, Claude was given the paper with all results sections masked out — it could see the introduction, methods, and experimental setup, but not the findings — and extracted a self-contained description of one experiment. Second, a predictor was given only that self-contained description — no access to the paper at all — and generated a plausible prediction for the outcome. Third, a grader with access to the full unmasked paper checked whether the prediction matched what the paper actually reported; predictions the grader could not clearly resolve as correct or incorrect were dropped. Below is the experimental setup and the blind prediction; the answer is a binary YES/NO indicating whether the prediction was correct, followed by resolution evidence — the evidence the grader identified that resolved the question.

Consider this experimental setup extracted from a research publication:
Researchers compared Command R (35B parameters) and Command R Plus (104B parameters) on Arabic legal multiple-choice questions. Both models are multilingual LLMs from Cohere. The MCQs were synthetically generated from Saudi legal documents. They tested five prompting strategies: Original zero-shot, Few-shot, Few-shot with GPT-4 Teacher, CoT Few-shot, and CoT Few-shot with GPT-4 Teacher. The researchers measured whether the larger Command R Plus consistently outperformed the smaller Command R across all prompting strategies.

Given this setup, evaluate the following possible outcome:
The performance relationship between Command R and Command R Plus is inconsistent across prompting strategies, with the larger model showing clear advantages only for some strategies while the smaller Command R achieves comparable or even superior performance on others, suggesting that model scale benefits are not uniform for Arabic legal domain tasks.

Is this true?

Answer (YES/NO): YES